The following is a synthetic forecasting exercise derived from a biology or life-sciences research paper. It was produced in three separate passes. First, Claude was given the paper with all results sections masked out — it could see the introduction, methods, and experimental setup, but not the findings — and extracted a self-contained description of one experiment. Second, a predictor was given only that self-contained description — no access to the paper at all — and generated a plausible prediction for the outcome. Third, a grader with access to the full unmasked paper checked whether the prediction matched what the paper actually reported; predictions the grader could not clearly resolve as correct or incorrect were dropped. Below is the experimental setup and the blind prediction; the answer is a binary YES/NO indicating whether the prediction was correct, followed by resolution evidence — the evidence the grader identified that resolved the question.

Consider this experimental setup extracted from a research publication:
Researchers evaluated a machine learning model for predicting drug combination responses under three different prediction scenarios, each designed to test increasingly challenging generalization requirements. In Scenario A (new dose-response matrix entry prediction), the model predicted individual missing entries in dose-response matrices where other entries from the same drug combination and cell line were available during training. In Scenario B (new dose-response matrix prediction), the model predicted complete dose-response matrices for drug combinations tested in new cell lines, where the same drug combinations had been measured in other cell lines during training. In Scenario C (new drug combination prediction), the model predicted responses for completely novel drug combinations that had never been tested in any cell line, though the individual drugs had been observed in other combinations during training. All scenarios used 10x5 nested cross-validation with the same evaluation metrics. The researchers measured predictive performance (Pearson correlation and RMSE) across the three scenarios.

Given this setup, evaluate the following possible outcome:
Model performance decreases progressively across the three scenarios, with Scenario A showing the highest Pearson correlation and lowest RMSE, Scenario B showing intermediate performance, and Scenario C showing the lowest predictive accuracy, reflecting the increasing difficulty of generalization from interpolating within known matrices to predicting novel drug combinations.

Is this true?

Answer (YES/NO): NO